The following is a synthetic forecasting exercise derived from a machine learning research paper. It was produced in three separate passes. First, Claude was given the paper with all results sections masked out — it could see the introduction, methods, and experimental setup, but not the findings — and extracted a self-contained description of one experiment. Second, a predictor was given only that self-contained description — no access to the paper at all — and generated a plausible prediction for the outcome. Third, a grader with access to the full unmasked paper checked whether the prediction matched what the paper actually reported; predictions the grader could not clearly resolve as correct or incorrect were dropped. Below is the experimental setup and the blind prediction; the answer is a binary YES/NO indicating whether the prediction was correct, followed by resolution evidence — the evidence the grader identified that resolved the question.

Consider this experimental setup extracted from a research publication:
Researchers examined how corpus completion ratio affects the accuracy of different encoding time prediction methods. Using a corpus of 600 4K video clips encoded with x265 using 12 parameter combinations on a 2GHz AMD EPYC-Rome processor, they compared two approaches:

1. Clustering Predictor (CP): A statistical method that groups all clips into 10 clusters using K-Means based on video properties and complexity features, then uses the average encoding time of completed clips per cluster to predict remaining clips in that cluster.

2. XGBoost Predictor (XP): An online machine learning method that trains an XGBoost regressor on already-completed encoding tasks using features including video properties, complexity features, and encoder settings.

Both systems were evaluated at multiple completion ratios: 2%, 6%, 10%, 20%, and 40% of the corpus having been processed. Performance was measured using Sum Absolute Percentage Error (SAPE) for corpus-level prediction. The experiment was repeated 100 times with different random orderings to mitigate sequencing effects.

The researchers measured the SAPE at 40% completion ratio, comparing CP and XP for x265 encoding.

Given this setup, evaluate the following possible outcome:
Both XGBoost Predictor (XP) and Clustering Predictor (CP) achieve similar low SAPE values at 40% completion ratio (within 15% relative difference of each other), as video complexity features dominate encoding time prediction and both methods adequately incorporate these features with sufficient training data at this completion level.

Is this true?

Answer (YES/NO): YES